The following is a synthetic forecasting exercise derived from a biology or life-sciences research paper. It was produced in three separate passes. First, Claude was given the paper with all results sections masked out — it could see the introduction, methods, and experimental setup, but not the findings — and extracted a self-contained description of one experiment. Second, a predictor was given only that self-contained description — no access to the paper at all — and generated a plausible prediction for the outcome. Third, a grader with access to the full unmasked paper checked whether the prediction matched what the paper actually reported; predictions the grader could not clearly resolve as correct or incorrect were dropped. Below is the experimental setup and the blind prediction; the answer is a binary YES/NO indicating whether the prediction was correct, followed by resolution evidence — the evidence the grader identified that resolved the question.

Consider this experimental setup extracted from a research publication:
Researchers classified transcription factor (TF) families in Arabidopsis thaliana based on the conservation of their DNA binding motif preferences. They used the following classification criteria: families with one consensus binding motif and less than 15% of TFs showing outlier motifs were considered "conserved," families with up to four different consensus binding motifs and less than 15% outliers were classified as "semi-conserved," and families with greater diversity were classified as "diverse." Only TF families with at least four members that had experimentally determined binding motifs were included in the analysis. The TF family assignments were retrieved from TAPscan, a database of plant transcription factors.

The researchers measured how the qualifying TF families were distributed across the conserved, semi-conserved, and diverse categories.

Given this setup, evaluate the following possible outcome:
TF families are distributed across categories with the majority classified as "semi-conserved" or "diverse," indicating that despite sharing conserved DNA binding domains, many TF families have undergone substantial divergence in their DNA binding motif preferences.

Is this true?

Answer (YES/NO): NO